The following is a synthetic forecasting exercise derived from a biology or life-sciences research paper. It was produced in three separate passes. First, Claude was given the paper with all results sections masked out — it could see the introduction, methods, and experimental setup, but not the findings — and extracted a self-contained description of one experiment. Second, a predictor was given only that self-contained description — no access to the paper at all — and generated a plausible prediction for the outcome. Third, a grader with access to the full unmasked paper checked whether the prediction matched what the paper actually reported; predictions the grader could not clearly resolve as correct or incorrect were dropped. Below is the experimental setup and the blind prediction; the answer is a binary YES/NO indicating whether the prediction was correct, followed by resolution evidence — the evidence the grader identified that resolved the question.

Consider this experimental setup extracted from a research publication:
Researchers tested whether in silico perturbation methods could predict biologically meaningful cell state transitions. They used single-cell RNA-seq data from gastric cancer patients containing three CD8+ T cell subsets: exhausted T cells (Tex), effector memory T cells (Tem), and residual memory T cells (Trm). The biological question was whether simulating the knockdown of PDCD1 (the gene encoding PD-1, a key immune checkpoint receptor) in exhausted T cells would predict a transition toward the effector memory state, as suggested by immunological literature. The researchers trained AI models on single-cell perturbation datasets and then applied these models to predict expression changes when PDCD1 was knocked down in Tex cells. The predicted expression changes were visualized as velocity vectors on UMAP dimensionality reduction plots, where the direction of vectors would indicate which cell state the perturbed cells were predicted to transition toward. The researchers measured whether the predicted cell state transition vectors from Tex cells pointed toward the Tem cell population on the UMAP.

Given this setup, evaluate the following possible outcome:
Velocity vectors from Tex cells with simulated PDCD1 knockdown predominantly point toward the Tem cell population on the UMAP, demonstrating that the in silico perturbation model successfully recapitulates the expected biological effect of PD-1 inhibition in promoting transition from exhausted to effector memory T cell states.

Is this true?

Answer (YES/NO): NO